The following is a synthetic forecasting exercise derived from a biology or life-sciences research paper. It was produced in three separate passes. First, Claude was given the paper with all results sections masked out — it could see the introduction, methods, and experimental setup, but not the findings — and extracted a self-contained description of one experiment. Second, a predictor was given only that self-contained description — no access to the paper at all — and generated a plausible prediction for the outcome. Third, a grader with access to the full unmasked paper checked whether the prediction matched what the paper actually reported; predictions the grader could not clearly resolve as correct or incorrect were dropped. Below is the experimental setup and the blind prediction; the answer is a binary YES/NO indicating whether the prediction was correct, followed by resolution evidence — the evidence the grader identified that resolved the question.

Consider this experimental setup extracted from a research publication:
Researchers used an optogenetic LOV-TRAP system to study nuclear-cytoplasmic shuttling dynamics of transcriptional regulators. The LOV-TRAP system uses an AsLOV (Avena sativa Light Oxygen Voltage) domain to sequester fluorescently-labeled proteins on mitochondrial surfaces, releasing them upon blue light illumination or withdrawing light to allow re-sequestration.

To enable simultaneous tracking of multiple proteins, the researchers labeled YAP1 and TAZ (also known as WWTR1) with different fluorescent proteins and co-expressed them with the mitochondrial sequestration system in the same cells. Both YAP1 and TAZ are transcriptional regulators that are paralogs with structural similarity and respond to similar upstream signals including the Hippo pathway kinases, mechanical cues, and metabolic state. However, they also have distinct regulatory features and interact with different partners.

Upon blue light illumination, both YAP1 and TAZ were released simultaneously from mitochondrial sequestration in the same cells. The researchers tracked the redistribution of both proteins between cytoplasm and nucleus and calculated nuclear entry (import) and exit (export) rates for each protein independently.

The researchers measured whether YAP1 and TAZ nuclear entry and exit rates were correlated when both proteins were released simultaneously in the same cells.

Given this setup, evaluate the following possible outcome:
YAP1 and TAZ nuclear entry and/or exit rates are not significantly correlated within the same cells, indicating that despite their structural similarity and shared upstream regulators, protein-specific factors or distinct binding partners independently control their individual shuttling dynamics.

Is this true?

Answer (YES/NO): NO